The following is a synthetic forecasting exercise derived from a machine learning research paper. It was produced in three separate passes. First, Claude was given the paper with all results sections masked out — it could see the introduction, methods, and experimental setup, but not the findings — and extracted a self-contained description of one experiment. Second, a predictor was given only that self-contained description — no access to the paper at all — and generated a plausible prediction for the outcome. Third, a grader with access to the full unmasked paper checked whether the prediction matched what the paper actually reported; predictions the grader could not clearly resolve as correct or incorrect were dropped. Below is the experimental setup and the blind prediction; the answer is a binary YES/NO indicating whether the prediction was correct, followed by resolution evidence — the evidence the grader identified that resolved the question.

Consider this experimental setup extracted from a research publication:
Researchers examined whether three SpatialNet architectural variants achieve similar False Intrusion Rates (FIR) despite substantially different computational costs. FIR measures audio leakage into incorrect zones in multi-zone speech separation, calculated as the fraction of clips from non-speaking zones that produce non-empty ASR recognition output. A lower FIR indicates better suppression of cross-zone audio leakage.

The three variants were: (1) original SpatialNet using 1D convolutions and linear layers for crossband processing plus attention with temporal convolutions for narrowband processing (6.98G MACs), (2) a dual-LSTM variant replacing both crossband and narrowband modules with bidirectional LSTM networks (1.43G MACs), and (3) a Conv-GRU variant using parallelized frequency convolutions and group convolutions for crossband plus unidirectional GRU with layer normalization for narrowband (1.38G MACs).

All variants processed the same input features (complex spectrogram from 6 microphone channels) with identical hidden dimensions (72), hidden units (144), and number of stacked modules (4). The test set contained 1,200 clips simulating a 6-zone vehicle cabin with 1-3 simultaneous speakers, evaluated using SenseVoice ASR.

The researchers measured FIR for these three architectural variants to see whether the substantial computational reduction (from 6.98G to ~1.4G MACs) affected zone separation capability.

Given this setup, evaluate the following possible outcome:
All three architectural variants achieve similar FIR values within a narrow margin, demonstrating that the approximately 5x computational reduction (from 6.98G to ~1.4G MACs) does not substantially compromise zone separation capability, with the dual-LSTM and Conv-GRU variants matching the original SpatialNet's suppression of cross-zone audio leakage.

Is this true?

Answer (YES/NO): YES